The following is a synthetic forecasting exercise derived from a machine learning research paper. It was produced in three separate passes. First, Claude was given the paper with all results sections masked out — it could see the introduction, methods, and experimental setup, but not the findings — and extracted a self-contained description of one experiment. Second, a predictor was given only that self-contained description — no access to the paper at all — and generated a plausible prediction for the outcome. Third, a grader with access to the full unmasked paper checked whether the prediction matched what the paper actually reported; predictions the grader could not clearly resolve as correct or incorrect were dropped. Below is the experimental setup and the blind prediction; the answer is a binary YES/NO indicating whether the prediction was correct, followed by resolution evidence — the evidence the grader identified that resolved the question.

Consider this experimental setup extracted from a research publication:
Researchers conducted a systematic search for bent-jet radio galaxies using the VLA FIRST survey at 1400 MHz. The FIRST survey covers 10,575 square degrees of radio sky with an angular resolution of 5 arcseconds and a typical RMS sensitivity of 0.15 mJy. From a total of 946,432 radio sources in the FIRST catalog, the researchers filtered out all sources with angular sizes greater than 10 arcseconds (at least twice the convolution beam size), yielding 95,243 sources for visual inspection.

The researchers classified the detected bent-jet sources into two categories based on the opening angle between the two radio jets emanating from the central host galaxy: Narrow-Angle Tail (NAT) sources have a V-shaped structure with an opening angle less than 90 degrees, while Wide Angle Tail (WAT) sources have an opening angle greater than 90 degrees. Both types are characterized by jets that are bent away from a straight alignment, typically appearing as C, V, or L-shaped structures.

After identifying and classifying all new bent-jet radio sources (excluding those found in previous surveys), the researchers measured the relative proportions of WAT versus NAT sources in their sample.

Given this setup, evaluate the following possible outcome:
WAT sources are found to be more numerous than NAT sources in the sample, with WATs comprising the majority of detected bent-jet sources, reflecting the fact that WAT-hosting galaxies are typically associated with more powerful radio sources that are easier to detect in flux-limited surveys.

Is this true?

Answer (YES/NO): YES